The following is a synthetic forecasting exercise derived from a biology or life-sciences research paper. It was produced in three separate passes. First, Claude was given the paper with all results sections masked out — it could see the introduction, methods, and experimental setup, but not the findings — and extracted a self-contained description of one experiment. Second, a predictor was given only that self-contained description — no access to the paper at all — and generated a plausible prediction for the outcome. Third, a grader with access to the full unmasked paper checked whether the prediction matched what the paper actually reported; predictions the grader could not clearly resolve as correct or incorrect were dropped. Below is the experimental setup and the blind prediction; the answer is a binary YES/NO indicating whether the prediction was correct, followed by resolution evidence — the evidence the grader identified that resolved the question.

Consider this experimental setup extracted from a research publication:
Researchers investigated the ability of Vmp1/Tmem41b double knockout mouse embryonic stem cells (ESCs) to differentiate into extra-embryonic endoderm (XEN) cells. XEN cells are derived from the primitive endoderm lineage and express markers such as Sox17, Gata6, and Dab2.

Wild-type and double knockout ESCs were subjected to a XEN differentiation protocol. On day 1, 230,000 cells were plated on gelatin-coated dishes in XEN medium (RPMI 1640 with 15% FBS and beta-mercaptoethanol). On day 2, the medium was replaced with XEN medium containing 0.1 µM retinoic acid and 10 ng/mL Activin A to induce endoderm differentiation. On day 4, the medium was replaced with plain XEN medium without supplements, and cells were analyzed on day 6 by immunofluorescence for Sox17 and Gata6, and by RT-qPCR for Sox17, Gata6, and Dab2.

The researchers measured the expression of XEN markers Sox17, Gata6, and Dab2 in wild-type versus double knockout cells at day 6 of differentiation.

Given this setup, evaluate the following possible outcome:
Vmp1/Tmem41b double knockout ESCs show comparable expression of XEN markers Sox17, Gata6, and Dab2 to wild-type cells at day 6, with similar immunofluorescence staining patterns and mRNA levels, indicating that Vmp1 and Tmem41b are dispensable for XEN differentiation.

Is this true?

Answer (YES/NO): NO